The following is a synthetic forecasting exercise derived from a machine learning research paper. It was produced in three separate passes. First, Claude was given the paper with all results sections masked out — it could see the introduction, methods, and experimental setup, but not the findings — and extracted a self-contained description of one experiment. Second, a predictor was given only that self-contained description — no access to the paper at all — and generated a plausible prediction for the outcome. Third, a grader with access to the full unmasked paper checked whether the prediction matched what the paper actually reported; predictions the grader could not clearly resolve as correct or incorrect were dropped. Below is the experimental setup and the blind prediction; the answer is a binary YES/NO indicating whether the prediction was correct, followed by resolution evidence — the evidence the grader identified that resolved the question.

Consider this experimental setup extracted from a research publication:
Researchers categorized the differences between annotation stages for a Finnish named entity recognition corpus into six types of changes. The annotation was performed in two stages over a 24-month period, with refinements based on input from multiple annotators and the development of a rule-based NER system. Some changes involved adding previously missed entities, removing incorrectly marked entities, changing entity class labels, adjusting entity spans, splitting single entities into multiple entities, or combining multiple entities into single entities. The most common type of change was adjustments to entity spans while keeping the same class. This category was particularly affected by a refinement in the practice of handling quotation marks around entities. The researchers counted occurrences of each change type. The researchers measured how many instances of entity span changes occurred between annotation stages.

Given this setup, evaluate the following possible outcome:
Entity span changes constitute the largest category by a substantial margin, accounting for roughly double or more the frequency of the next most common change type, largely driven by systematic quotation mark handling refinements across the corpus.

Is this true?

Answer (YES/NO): NO